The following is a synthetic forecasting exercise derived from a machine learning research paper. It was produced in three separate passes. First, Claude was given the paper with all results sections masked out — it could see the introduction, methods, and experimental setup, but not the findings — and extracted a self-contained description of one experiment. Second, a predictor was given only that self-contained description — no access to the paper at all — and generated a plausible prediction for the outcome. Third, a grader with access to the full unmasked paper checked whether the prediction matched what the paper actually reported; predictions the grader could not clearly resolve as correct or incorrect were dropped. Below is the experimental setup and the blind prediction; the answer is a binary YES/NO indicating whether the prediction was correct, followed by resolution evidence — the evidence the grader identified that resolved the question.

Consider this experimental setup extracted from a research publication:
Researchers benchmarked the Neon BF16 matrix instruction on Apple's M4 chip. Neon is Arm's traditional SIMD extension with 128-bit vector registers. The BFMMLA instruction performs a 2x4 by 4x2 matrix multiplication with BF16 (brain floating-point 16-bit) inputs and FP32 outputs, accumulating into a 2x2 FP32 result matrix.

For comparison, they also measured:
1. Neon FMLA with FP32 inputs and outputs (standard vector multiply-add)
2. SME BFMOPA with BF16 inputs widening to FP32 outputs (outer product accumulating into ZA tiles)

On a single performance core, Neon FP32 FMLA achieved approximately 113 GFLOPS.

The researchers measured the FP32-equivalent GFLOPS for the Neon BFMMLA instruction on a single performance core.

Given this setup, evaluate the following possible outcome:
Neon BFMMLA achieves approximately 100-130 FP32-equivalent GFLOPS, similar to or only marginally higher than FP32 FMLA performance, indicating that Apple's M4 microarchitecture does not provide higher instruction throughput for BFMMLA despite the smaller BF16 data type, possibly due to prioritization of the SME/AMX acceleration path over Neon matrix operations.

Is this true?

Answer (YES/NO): NO